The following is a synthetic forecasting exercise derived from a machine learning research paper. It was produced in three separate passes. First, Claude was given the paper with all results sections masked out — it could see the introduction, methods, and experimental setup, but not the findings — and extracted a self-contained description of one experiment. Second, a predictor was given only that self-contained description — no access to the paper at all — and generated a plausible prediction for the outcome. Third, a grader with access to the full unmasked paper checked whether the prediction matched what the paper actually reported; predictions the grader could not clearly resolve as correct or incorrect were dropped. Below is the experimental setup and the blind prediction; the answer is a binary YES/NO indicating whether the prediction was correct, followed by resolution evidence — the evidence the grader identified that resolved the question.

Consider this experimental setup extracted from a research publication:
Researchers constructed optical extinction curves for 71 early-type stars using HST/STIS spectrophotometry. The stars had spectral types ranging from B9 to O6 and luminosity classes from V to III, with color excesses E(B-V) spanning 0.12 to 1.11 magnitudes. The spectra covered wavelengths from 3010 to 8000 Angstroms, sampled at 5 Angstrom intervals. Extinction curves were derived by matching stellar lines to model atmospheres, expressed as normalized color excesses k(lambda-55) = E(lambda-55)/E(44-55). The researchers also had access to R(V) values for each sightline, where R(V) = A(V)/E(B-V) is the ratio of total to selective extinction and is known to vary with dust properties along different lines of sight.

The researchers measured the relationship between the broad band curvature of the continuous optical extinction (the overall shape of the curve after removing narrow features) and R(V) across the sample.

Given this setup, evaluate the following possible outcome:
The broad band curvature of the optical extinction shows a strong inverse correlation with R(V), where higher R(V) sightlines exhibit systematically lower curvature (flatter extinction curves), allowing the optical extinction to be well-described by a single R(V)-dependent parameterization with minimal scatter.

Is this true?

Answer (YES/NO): NO